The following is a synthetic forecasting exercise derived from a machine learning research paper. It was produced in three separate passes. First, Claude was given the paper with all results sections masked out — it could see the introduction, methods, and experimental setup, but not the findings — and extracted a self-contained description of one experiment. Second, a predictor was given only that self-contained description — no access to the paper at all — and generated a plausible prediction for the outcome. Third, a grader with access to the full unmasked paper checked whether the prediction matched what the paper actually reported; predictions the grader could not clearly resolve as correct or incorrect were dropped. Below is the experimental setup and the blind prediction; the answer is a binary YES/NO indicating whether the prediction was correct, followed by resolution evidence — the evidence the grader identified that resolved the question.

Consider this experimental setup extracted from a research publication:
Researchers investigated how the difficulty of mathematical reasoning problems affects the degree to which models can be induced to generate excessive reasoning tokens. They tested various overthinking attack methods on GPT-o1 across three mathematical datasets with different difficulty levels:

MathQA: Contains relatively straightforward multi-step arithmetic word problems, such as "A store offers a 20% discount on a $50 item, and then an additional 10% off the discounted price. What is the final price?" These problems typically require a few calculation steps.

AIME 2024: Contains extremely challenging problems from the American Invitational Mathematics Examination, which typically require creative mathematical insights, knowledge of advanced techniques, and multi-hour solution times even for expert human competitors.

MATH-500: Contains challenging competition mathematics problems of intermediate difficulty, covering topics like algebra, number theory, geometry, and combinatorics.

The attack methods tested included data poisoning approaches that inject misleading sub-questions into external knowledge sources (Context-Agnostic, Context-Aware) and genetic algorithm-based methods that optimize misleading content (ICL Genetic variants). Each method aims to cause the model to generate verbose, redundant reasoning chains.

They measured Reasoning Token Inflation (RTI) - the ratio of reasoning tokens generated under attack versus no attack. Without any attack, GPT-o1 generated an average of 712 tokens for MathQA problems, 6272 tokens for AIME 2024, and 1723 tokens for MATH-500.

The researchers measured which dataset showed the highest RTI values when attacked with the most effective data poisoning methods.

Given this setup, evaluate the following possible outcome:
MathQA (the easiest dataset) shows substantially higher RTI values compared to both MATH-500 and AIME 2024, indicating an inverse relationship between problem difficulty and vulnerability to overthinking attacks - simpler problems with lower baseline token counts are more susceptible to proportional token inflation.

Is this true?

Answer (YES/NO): YES